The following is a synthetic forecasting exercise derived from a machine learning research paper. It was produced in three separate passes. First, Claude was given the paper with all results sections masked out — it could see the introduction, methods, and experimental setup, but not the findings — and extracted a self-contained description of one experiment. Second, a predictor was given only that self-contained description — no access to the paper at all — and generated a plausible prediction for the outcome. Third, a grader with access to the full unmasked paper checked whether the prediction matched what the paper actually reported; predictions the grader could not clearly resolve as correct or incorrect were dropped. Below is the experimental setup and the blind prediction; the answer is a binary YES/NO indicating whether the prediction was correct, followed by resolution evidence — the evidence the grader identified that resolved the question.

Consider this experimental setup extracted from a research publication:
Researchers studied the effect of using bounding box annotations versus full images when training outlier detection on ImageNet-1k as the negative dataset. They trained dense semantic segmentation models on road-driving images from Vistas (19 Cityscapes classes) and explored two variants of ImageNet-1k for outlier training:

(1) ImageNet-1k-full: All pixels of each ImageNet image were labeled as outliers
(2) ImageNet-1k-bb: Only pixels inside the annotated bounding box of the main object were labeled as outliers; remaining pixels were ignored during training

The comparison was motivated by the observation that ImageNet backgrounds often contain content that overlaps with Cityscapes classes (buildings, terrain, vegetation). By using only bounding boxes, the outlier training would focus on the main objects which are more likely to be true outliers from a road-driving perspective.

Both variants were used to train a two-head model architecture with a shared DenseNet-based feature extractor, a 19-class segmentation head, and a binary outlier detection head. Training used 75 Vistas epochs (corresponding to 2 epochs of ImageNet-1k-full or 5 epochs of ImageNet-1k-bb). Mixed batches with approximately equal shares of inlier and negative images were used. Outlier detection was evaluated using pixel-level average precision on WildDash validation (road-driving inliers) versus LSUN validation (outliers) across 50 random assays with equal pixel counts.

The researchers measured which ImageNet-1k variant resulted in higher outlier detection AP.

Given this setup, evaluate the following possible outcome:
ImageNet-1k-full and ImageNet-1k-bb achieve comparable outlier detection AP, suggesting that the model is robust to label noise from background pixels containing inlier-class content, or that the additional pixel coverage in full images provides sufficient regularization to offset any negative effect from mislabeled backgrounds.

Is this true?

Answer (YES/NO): YES